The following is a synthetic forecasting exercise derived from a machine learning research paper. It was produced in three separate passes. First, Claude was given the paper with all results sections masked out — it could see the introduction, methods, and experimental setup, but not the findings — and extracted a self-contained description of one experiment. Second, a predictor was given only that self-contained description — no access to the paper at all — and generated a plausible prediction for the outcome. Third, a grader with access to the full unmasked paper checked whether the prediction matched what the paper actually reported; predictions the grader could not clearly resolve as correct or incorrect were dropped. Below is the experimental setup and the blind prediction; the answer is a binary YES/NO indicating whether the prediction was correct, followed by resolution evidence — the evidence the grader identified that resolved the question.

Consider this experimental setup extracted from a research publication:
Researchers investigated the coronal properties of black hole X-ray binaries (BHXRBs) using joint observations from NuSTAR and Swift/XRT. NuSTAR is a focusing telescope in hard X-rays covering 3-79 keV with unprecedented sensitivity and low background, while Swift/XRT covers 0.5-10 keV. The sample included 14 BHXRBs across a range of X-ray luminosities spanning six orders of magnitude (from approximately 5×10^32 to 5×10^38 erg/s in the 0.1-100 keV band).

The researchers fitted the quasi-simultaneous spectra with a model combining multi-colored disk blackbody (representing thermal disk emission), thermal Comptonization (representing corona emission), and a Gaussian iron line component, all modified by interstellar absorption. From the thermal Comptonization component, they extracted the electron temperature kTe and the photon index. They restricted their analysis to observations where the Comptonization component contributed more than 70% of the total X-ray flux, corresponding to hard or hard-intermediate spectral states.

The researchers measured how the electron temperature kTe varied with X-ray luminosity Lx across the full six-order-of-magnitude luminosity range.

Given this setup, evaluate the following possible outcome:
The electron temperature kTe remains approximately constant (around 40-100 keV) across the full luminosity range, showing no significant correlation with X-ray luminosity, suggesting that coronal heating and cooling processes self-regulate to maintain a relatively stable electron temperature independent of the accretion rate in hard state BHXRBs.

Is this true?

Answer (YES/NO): NO